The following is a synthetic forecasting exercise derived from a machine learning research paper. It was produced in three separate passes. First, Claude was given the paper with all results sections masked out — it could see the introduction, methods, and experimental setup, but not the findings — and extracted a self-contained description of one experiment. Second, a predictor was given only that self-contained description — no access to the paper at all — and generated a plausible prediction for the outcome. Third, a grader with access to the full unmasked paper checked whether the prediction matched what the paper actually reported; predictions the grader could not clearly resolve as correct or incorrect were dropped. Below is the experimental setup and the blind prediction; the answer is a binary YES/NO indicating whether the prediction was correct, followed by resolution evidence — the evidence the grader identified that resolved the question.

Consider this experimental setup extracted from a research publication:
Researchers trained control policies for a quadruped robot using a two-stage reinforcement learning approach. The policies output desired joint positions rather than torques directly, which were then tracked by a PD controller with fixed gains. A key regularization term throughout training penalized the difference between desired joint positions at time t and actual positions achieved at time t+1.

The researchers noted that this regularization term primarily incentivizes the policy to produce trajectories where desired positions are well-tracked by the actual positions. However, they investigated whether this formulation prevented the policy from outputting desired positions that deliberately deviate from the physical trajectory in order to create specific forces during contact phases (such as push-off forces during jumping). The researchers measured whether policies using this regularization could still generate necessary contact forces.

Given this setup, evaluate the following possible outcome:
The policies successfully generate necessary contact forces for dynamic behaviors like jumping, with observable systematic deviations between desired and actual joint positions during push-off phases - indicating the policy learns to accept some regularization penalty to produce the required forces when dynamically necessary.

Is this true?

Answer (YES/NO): YES